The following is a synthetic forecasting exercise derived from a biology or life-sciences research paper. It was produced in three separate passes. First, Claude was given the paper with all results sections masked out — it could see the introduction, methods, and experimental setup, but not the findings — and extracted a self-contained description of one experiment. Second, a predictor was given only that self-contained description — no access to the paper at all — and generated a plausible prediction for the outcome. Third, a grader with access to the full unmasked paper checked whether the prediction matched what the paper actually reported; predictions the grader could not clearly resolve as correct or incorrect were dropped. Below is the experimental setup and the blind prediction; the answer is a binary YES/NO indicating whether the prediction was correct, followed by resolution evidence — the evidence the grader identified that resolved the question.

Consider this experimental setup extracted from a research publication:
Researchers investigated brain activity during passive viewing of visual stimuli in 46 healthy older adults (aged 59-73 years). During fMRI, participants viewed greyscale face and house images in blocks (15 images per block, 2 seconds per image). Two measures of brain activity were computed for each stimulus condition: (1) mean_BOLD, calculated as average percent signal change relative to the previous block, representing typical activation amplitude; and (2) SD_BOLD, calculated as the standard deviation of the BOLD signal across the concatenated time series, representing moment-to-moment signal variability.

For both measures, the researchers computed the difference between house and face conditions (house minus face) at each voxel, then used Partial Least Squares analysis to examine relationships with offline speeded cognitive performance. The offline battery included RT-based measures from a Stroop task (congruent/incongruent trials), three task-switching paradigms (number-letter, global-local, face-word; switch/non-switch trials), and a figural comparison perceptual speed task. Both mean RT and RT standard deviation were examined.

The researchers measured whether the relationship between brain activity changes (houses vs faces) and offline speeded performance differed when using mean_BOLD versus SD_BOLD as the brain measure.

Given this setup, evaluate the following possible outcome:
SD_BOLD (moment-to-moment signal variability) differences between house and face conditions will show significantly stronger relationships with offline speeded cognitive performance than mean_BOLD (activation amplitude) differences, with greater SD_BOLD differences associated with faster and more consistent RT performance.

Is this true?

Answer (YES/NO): YES